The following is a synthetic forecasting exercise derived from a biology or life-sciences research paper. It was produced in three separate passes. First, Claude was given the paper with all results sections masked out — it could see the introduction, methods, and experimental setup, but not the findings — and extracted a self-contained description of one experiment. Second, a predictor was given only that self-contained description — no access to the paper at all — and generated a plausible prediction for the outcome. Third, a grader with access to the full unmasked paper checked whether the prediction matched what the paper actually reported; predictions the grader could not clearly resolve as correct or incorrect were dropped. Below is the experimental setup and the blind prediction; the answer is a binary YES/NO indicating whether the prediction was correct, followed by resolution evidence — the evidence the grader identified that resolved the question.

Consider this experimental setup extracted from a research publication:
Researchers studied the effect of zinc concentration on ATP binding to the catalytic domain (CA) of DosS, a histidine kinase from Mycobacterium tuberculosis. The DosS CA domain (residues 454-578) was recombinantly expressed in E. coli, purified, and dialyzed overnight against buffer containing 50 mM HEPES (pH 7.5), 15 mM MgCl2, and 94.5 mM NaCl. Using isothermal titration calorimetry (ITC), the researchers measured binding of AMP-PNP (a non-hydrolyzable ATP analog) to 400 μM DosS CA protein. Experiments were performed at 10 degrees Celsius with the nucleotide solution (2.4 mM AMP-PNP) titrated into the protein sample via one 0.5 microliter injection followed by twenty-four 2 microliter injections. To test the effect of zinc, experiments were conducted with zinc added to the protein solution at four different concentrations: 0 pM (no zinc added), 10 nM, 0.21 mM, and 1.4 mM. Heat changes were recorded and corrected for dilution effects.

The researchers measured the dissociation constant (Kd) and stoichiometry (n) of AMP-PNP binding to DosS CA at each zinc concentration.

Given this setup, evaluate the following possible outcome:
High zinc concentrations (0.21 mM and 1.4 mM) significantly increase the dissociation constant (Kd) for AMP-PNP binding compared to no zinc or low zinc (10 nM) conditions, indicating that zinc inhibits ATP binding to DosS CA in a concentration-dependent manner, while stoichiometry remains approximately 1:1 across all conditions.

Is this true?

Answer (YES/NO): NO